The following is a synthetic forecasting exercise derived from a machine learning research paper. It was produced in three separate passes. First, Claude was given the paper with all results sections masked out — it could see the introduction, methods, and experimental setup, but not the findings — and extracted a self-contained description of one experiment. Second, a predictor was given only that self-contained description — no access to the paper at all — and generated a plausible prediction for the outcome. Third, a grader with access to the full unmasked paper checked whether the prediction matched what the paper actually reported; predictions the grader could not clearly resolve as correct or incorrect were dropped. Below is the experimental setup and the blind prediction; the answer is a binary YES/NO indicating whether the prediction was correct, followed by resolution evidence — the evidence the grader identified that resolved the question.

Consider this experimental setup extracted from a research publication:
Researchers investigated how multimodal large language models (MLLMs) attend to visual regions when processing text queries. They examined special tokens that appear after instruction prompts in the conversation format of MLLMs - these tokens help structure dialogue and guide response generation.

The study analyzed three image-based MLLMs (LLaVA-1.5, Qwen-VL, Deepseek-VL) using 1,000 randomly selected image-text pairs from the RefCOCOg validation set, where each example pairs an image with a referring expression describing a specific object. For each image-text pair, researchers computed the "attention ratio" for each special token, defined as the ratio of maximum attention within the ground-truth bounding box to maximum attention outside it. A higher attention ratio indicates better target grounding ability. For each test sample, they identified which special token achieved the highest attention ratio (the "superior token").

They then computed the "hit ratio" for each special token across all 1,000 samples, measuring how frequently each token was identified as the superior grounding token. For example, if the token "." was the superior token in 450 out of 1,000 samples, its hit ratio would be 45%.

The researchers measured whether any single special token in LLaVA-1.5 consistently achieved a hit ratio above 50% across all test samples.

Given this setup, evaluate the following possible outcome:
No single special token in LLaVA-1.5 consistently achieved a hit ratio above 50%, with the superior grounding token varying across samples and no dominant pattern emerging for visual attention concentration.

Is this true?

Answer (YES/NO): YES